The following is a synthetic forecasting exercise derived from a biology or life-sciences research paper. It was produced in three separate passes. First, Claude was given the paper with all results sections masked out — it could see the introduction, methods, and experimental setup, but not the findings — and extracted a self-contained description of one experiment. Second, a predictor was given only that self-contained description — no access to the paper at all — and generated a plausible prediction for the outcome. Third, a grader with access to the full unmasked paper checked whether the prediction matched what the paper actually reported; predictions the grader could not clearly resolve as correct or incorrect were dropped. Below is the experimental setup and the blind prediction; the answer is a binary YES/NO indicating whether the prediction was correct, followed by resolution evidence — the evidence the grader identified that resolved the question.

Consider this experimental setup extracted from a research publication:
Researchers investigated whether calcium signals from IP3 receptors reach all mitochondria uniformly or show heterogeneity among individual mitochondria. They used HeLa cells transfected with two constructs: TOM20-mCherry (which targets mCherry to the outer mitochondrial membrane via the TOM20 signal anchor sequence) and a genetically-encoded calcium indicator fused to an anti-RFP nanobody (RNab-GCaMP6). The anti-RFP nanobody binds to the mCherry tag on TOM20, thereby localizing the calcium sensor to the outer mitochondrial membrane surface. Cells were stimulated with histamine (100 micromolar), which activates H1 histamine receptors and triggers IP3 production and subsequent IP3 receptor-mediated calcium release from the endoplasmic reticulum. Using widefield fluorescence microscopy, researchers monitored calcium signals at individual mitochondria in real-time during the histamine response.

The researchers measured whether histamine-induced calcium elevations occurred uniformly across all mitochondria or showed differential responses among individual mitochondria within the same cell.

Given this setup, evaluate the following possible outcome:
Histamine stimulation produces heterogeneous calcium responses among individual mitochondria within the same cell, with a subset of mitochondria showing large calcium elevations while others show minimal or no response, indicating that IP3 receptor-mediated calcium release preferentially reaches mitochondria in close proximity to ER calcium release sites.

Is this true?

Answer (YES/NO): YES